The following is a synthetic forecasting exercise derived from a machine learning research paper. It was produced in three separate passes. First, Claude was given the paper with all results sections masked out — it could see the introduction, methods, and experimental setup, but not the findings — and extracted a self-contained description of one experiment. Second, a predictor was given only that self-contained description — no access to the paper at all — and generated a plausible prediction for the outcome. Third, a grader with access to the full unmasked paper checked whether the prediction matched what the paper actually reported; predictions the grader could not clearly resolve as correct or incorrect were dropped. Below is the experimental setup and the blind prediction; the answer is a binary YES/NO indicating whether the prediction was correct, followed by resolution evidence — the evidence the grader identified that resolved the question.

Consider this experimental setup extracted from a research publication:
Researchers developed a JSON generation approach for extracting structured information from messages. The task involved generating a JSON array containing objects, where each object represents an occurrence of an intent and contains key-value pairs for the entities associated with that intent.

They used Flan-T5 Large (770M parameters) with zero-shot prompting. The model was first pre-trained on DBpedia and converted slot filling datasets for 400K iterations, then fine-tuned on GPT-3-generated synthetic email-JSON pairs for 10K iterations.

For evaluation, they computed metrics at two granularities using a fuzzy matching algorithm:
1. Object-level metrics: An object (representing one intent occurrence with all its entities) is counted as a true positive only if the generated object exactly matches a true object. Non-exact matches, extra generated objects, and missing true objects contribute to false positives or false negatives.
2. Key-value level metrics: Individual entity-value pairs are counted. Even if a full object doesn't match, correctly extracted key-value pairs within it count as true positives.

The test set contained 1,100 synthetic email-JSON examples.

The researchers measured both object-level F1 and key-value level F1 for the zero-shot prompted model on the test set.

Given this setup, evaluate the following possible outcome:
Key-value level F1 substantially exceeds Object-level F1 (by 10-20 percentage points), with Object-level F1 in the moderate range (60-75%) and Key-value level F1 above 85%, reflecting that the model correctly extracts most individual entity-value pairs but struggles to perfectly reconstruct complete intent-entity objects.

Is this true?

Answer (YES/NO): NO